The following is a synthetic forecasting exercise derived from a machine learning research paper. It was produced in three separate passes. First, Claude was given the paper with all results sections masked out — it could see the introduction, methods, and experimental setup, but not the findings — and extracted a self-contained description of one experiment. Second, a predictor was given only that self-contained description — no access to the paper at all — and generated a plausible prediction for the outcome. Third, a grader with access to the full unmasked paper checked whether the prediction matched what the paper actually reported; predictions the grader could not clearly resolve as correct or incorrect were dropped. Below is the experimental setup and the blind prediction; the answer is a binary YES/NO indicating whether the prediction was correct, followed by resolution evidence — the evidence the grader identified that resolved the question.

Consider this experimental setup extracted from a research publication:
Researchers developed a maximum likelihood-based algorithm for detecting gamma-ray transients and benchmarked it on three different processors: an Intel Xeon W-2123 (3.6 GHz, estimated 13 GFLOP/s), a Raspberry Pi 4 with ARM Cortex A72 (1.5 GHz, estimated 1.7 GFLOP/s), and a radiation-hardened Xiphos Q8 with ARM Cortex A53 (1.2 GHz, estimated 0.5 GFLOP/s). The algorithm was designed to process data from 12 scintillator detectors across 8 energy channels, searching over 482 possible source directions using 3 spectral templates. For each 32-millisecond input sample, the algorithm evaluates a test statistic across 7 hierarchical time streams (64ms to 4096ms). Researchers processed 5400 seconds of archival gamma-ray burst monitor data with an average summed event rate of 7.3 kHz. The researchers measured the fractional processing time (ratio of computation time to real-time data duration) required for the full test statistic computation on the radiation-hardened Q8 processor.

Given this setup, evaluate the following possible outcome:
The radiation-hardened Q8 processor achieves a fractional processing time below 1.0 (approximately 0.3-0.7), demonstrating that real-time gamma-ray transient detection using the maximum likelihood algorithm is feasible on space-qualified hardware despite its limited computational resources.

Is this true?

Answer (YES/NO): NO